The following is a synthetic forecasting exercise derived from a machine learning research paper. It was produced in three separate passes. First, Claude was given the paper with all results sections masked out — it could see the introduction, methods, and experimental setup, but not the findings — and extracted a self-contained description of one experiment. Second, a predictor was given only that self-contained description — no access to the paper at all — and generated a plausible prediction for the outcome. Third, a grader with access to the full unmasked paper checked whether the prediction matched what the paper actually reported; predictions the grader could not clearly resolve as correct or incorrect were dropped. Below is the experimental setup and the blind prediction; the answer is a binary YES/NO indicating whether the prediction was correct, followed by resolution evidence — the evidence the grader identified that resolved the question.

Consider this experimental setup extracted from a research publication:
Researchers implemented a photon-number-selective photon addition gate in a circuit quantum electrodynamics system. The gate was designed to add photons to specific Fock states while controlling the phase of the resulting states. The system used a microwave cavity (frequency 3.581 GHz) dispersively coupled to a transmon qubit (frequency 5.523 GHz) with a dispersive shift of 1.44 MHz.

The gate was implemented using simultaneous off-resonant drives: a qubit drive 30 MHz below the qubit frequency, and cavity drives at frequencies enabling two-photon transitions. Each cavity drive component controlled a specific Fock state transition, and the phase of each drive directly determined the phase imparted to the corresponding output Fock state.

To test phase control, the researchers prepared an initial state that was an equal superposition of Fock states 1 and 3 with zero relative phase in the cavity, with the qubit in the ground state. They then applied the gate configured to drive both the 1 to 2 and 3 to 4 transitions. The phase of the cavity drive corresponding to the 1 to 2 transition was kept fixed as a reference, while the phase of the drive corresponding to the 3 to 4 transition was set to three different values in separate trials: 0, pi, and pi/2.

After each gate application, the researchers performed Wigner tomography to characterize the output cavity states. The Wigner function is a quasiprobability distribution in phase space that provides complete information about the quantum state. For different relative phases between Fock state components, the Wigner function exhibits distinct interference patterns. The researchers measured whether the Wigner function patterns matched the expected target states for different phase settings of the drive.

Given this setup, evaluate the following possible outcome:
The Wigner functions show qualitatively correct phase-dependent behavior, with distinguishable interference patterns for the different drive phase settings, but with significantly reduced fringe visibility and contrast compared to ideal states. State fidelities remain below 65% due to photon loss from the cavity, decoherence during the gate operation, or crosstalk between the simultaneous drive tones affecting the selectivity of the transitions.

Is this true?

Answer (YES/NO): NO